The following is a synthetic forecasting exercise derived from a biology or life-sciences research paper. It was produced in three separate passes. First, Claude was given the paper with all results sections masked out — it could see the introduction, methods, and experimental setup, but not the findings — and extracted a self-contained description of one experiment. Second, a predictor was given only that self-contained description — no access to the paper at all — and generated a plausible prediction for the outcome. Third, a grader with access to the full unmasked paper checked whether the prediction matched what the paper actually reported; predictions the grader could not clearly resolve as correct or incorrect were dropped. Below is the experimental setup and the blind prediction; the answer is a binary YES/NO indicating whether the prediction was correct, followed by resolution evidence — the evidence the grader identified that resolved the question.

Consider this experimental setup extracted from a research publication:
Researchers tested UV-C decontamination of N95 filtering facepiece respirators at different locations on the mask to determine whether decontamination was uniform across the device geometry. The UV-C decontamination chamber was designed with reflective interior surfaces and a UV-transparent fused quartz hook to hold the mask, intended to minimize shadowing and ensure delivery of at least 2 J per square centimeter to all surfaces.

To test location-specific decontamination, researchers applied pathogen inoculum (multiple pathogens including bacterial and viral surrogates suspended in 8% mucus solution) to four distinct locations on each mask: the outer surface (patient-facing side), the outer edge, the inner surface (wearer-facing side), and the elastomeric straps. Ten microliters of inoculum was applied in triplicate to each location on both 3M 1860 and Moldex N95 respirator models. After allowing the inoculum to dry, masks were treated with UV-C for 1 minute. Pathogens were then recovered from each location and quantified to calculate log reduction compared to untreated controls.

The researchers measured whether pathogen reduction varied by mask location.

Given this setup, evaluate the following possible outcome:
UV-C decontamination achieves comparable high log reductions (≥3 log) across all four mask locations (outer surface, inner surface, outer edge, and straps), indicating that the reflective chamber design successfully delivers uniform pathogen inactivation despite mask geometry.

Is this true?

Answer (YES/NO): NO